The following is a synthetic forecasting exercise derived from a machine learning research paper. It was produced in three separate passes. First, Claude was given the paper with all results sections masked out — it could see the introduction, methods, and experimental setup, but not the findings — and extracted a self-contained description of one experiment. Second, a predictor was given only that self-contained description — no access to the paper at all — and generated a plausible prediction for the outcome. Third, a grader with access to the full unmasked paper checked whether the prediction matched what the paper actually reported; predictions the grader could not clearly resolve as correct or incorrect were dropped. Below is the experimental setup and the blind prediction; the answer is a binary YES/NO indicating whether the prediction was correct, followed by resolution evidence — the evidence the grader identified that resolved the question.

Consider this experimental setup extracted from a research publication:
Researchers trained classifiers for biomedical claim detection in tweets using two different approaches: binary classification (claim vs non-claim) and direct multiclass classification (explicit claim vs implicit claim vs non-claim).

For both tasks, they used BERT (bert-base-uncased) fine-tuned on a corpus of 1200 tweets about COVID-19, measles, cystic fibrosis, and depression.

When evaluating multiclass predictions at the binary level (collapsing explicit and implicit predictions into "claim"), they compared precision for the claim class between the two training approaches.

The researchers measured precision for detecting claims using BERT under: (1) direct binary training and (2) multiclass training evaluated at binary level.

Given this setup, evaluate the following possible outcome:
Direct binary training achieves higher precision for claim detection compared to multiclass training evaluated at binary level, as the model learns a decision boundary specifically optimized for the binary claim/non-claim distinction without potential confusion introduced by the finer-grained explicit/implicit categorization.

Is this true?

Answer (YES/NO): NO